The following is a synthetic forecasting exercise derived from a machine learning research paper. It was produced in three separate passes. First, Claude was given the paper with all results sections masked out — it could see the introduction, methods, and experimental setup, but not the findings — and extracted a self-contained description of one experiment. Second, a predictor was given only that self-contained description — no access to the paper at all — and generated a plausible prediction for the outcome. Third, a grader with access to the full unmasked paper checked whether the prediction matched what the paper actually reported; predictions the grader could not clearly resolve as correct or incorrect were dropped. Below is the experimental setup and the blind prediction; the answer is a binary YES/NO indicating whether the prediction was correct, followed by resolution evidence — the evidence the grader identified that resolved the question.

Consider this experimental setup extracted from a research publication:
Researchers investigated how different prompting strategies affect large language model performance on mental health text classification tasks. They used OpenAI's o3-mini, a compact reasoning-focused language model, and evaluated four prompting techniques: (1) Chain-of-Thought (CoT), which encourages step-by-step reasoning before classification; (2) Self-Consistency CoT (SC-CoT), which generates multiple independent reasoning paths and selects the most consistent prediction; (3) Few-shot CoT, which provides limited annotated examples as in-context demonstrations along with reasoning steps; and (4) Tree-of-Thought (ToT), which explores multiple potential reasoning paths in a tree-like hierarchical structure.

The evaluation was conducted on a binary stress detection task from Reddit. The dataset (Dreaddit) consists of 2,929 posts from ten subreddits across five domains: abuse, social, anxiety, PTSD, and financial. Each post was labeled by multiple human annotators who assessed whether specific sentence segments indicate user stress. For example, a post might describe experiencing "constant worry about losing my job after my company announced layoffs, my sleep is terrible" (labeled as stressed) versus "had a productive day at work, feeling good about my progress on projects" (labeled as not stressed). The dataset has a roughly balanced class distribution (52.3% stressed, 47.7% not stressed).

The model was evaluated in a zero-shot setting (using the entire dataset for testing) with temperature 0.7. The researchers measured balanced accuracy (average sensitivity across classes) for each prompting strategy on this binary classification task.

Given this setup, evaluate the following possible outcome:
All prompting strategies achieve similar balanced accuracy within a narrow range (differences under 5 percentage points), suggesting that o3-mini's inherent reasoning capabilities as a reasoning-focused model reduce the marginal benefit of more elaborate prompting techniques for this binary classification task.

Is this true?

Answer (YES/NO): YES